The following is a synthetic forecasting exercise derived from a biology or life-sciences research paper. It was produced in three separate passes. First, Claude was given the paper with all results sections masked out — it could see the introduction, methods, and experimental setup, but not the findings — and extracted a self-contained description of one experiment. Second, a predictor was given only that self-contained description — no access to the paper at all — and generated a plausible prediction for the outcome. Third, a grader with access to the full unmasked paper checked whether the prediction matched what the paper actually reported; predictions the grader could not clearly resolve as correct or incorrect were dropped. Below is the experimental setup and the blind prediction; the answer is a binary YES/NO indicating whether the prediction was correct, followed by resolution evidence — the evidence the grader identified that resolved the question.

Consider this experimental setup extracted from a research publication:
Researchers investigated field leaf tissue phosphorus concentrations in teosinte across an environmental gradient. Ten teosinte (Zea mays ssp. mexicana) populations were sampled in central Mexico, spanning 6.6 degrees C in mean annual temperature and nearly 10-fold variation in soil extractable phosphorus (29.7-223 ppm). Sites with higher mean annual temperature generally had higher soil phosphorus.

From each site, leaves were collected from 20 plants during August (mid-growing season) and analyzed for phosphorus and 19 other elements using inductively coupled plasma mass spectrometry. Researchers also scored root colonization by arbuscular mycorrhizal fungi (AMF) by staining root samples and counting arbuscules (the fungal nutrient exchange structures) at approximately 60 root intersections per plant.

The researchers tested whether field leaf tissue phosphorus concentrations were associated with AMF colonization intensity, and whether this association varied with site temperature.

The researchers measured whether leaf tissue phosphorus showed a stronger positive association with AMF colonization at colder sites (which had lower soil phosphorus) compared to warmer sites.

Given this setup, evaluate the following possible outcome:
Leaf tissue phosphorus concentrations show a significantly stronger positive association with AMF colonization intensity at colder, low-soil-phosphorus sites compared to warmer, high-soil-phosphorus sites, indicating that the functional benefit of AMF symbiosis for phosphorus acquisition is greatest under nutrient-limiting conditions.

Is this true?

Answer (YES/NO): NO